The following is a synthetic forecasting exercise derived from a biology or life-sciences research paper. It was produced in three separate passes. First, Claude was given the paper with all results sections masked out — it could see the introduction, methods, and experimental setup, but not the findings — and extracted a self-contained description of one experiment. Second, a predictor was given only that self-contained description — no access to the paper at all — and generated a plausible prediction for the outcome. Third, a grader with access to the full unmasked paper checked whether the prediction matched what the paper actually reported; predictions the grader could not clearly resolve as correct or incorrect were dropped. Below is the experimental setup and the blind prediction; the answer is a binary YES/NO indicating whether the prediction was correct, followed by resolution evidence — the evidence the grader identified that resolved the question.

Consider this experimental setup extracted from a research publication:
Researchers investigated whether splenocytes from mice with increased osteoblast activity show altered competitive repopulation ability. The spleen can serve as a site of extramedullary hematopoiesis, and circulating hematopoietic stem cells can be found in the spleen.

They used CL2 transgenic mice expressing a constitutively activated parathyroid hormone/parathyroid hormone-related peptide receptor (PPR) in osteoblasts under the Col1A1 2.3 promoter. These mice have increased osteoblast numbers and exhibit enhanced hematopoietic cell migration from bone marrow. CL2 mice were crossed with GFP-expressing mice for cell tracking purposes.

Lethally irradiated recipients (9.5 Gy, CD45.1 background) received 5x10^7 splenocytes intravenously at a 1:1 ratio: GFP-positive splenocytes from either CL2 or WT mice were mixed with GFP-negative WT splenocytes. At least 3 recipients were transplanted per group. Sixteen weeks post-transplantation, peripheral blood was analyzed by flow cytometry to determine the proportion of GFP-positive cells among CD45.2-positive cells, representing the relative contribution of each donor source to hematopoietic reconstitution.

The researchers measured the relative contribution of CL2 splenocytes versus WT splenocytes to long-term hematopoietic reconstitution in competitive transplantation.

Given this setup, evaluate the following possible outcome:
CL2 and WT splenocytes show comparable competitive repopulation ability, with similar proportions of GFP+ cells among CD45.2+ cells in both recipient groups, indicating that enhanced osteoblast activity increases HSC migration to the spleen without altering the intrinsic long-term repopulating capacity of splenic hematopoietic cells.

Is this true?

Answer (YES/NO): NO